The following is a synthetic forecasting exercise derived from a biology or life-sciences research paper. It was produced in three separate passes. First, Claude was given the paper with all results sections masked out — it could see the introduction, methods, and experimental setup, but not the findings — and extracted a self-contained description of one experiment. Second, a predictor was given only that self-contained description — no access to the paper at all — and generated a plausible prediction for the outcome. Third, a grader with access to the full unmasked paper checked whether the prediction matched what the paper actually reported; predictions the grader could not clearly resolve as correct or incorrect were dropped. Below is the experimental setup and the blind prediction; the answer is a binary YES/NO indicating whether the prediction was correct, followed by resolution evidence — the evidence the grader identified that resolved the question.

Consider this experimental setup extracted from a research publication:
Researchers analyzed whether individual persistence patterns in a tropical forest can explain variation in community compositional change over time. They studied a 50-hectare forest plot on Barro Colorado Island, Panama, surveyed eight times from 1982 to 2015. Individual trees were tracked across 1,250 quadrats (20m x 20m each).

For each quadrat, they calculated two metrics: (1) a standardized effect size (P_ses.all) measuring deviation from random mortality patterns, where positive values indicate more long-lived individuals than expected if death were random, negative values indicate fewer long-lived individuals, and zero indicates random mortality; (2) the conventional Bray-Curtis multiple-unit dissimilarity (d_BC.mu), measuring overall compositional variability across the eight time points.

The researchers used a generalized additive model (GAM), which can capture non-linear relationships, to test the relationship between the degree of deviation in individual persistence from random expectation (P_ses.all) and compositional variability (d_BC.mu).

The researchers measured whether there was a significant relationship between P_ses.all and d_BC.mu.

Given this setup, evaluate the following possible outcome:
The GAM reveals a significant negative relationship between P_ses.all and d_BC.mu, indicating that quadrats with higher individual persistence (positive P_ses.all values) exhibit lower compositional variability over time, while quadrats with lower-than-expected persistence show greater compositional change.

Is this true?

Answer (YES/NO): YES